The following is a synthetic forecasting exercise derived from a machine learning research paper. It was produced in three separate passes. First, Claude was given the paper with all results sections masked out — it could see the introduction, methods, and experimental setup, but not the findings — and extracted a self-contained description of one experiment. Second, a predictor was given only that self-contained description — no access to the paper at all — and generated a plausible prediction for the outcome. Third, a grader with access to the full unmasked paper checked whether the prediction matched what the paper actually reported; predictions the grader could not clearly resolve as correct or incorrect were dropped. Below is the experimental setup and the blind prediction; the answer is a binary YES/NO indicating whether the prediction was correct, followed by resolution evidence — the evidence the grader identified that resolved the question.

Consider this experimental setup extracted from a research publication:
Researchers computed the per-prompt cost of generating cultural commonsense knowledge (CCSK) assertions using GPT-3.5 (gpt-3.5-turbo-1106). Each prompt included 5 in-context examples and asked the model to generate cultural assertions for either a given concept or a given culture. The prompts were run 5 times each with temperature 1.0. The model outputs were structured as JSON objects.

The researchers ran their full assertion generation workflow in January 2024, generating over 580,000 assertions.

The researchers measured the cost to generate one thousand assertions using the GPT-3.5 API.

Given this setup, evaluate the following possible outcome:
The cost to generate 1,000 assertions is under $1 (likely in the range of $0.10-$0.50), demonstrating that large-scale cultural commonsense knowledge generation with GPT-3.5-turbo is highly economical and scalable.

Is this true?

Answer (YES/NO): YES